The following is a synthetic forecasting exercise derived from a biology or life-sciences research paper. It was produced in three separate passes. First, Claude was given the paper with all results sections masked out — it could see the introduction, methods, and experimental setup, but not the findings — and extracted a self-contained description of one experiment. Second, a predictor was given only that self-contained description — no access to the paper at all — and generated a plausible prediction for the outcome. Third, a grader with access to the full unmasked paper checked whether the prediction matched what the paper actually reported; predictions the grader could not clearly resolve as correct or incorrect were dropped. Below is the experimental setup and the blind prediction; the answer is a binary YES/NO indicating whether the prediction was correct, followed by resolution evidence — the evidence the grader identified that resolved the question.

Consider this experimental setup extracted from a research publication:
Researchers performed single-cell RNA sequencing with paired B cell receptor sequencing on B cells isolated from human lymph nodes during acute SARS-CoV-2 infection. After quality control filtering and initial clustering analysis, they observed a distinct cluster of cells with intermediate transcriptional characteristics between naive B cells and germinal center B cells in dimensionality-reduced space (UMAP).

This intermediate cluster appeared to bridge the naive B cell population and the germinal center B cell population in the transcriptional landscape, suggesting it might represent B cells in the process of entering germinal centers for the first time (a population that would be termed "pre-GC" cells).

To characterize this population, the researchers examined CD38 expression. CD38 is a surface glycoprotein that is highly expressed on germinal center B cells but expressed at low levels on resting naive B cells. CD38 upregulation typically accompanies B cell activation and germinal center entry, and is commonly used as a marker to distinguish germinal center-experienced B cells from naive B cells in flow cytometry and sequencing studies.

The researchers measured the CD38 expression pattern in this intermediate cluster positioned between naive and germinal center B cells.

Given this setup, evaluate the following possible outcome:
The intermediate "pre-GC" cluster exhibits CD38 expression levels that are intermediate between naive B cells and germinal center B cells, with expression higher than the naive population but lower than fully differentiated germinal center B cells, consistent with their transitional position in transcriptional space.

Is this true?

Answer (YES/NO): NO